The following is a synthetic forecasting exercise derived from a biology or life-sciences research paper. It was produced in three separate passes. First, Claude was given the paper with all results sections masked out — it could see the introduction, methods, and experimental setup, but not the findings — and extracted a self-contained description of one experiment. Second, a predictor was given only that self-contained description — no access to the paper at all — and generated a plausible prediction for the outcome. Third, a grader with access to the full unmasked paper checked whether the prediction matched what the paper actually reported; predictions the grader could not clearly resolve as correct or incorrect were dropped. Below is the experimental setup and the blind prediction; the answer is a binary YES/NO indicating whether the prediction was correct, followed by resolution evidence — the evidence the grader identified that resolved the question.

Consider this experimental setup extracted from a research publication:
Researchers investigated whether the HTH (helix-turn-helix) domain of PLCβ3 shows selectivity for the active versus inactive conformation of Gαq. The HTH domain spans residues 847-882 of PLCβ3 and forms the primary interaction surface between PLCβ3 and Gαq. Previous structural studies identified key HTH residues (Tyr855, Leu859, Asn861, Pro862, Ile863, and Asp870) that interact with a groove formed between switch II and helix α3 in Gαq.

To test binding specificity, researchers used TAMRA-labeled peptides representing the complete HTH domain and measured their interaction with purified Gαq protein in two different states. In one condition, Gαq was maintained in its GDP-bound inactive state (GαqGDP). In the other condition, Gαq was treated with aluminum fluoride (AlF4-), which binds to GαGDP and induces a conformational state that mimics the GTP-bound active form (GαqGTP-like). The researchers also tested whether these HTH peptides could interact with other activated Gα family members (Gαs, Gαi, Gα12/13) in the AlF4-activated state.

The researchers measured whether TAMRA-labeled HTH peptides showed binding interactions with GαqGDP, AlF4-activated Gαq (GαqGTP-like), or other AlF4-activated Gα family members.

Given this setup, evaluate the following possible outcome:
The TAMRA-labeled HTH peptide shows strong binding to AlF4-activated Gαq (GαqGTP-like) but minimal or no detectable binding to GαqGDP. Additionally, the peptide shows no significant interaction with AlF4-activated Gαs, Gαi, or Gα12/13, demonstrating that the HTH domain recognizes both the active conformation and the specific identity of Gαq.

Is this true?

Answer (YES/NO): YES